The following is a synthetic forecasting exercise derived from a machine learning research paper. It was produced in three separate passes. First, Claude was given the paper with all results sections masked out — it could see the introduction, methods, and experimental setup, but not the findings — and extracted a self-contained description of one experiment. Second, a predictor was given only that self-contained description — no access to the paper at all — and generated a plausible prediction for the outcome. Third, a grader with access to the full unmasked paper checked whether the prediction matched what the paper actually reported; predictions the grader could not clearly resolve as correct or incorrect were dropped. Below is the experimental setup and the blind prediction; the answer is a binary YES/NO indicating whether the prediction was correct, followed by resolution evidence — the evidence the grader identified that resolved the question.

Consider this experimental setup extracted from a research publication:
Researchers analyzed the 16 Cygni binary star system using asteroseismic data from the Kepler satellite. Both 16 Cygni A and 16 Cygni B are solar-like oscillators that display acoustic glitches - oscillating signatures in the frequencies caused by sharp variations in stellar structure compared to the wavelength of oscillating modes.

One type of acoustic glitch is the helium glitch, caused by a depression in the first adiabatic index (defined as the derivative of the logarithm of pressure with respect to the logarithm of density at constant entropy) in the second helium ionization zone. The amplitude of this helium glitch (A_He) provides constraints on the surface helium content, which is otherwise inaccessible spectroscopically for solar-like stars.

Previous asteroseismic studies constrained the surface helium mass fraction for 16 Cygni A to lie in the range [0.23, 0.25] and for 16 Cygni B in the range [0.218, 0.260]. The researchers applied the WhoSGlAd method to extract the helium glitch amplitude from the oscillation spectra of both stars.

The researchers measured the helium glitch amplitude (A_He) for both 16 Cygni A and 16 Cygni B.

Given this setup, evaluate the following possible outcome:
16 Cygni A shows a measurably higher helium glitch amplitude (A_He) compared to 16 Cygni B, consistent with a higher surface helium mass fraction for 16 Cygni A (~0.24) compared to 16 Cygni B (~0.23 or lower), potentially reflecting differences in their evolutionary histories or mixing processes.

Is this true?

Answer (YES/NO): NO